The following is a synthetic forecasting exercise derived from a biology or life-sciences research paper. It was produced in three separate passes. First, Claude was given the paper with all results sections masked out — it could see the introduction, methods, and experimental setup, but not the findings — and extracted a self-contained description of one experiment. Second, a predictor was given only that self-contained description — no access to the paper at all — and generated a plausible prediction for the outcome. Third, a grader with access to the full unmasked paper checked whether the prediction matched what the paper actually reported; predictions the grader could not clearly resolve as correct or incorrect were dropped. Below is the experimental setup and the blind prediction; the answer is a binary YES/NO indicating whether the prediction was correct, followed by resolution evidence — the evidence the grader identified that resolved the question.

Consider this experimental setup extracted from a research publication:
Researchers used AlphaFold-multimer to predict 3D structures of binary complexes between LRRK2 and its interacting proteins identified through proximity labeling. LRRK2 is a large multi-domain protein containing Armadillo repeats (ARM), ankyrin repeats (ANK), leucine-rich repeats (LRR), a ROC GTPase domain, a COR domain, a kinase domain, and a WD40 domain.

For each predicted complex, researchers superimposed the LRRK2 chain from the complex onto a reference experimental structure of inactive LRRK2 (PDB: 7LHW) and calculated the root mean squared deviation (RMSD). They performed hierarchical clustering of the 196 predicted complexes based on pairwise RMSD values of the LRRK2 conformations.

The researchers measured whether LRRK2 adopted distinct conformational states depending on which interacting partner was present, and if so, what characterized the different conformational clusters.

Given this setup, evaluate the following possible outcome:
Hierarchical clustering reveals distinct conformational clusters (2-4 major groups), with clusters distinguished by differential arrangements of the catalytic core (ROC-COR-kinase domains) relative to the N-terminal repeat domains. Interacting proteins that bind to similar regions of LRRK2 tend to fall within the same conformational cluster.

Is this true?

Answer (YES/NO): NO